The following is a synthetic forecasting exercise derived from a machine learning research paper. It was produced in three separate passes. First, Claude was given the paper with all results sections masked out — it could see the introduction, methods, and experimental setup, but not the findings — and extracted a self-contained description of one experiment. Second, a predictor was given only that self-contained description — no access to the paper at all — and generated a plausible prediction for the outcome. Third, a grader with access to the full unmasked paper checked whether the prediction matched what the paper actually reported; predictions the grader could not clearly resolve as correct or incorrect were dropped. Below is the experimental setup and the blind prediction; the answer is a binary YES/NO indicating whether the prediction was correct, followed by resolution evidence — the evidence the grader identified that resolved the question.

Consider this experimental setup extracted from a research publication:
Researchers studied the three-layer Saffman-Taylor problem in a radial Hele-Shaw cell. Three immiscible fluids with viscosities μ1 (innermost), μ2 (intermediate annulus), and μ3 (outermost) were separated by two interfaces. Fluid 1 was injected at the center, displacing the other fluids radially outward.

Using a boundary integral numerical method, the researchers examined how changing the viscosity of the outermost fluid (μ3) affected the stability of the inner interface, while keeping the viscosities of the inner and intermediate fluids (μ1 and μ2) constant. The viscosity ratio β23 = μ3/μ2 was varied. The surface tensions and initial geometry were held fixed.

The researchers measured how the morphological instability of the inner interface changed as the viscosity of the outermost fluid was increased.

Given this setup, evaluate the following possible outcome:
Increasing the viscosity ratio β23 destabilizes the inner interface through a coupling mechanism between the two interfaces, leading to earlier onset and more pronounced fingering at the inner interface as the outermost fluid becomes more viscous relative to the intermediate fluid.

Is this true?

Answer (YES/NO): NO